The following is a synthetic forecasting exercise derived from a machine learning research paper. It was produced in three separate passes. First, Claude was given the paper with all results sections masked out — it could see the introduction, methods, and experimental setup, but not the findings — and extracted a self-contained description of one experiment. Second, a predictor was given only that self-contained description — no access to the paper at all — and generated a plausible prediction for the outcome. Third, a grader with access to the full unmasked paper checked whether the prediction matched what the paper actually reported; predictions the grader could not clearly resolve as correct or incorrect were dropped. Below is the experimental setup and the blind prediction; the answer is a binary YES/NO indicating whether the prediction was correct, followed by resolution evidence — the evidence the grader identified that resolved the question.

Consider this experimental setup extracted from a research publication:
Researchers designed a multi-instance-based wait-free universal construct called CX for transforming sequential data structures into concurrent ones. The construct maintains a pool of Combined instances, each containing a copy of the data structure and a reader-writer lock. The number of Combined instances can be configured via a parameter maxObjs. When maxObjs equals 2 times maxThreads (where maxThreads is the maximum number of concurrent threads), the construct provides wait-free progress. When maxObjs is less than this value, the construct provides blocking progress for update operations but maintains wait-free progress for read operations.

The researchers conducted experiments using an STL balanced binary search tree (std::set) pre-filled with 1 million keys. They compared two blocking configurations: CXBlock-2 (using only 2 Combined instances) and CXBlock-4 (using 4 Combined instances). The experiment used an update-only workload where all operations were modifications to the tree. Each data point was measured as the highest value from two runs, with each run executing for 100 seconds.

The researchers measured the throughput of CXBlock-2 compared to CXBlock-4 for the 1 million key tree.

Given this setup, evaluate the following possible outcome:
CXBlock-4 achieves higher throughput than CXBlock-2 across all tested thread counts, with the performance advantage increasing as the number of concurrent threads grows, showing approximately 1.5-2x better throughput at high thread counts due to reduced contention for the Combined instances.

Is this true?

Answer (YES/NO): NO